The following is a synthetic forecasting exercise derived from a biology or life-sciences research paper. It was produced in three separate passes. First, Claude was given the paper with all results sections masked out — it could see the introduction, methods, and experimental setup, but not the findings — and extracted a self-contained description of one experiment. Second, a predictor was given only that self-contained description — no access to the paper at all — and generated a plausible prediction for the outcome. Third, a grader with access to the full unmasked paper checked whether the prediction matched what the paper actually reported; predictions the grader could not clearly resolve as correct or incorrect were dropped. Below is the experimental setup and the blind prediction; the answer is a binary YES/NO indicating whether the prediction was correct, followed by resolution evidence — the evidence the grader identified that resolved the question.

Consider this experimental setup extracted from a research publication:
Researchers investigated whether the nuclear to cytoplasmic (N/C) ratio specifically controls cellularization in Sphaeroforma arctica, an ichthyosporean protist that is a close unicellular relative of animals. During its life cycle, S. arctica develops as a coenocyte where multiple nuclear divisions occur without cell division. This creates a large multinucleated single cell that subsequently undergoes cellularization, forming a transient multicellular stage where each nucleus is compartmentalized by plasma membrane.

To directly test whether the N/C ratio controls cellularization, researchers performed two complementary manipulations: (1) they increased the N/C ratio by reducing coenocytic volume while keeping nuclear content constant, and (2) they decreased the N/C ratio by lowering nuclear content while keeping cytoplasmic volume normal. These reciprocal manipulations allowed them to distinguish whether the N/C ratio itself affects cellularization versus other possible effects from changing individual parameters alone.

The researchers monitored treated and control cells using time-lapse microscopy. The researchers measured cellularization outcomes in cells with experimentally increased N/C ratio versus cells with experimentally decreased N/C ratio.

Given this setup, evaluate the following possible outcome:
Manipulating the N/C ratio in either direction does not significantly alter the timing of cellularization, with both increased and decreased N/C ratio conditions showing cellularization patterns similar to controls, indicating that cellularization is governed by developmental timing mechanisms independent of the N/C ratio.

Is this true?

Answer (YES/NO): NO